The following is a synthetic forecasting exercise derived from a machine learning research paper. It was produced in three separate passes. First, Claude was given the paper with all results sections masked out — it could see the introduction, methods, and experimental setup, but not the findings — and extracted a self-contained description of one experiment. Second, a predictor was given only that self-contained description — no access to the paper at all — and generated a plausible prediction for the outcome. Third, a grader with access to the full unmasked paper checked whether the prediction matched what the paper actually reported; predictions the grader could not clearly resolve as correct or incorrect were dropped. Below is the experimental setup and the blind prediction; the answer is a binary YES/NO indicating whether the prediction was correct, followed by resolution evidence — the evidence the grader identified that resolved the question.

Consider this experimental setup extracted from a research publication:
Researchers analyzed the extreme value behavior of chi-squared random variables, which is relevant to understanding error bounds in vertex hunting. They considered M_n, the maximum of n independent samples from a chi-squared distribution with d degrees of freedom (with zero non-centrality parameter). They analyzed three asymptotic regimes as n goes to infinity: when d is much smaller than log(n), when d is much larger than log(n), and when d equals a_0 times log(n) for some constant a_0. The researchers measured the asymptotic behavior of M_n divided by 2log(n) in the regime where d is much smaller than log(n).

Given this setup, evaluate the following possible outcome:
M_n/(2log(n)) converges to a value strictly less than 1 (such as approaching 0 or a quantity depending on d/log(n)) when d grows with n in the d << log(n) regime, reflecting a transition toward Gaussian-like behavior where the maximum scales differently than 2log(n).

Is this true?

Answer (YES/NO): NO